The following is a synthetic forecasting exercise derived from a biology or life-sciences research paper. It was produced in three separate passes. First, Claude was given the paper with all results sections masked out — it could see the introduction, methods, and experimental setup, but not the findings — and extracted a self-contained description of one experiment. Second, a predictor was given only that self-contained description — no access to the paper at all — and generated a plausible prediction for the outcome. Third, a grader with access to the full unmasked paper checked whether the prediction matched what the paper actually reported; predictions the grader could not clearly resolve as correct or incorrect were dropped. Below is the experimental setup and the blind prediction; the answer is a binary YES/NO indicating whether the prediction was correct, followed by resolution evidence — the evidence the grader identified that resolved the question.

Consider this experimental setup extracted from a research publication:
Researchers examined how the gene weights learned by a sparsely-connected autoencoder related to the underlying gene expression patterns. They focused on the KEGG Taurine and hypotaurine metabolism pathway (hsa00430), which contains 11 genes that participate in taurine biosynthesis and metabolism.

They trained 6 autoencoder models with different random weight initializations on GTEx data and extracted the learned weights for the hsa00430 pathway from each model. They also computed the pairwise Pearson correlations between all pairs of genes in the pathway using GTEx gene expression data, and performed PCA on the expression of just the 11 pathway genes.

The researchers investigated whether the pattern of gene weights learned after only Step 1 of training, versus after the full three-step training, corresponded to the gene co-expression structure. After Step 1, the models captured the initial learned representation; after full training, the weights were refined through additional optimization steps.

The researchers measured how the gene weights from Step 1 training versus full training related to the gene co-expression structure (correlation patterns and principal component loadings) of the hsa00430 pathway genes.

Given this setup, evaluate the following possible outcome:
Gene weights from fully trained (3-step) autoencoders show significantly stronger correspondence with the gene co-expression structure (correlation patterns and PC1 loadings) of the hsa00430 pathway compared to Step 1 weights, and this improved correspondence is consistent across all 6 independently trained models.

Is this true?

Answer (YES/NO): NO